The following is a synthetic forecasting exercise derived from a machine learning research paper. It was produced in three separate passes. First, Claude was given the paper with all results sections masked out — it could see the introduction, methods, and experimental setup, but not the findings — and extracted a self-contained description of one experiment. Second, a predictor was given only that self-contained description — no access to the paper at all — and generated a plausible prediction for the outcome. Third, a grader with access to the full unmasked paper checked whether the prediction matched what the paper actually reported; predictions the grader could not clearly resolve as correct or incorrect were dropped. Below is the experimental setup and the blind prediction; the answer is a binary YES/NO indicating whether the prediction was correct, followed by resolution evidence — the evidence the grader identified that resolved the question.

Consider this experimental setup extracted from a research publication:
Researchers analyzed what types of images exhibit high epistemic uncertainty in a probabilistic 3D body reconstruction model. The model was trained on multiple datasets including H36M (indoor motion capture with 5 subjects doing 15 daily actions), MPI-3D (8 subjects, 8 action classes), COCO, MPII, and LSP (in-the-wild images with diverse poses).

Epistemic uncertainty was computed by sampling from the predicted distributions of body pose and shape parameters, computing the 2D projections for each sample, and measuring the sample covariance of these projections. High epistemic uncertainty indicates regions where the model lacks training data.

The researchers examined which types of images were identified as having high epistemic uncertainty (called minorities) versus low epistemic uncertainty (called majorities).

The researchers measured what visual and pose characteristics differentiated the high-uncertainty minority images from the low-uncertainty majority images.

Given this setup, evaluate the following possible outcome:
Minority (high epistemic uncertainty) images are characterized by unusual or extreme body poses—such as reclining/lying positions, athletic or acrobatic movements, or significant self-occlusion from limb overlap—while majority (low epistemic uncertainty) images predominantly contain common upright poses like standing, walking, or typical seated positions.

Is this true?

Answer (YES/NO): NO